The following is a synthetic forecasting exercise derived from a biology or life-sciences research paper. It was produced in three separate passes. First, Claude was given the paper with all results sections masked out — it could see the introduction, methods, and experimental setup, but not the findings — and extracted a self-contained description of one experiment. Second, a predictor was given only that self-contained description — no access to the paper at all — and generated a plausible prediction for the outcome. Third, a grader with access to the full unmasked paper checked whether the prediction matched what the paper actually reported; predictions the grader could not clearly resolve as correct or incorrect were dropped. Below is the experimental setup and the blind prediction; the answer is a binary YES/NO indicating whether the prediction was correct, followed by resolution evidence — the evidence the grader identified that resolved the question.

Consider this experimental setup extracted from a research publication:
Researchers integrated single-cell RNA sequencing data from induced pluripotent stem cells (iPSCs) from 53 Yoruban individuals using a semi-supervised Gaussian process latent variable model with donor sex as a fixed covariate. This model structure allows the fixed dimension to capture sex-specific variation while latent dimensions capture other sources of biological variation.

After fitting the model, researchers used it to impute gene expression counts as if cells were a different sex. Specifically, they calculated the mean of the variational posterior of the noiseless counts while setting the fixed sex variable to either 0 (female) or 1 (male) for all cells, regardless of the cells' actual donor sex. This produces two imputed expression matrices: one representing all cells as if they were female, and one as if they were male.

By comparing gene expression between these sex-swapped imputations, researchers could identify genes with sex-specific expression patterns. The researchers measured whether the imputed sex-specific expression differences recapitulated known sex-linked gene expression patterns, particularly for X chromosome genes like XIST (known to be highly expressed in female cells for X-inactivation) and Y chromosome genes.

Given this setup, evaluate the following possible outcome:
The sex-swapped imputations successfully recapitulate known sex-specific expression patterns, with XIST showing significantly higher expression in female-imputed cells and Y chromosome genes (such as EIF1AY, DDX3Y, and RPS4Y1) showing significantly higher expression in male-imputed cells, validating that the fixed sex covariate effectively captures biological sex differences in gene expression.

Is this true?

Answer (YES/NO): NO